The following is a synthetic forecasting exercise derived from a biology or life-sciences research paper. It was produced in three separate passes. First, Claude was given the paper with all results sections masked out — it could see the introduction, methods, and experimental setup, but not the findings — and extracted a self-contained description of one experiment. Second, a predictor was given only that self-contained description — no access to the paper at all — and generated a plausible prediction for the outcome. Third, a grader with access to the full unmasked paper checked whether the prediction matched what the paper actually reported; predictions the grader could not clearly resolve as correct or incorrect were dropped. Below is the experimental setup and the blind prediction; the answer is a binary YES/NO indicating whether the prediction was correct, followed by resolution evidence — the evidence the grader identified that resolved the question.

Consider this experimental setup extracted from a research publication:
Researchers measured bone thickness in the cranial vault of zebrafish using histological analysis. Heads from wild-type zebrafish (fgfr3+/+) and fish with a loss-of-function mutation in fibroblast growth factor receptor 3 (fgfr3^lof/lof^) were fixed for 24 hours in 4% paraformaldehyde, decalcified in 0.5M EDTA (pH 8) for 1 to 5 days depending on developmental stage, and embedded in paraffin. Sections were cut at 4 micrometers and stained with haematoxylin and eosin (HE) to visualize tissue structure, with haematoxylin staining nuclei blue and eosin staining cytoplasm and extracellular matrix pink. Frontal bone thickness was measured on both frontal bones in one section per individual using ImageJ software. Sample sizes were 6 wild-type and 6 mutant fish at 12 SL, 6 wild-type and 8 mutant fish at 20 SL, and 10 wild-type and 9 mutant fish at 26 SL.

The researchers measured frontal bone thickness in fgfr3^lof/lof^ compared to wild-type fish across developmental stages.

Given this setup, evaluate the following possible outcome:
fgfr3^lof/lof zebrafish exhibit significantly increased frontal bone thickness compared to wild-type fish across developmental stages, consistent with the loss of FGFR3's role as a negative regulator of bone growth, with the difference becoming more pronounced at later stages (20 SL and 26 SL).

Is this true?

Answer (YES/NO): NO